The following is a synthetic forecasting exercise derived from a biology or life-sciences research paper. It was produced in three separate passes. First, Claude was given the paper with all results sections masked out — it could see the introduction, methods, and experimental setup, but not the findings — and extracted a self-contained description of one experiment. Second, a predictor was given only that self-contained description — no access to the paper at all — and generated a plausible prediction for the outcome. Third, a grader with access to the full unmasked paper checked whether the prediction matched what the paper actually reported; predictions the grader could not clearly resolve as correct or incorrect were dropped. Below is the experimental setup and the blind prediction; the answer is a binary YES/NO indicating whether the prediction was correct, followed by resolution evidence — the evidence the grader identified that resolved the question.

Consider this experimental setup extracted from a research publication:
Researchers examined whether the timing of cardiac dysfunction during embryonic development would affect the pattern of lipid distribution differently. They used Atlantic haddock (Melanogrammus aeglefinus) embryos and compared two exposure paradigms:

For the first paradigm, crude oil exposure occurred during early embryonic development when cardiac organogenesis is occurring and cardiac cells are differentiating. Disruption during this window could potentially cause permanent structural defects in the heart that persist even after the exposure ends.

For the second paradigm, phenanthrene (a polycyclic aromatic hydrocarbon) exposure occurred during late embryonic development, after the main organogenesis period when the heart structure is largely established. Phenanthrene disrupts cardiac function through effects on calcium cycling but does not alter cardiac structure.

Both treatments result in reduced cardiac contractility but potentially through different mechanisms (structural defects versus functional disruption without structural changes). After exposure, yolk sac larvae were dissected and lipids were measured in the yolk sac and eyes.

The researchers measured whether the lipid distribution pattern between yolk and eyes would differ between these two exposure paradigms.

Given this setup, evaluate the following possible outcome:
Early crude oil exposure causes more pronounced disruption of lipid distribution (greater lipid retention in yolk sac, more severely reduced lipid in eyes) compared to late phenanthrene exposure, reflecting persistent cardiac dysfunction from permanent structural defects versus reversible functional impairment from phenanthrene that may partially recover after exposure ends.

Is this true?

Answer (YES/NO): YES